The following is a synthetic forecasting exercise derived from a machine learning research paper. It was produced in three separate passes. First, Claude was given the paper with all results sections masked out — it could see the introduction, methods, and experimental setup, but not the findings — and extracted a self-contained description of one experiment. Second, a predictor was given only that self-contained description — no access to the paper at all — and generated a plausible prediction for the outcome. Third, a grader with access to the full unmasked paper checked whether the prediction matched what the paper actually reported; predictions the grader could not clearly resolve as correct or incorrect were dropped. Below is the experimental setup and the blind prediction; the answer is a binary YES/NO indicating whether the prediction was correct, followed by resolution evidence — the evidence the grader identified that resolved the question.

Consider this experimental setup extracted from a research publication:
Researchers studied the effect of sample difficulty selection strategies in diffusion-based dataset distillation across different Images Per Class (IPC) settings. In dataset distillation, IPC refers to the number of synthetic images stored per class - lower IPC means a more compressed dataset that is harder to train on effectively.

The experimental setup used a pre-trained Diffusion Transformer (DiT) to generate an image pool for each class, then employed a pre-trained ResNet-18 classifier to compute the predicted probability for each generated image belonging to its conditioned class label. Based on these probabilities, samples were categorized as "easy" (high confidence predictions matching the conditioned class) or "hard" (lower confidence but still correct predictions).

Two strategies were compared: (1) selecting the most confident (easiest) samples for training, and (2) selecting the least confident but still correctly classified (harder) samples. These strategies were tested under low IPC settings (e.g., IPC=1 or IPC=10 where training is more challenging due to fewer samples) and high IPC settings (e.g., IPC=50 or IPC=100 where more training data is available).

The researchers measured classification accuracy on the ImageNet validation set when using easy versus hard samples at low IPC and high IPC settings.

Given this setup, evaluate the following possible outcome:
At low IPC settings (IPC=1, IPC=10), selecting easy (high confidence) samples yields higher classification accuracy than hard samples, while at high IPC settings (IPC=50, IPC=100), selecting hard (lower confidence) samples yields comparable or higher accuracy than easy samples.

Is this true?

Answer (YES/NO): NO